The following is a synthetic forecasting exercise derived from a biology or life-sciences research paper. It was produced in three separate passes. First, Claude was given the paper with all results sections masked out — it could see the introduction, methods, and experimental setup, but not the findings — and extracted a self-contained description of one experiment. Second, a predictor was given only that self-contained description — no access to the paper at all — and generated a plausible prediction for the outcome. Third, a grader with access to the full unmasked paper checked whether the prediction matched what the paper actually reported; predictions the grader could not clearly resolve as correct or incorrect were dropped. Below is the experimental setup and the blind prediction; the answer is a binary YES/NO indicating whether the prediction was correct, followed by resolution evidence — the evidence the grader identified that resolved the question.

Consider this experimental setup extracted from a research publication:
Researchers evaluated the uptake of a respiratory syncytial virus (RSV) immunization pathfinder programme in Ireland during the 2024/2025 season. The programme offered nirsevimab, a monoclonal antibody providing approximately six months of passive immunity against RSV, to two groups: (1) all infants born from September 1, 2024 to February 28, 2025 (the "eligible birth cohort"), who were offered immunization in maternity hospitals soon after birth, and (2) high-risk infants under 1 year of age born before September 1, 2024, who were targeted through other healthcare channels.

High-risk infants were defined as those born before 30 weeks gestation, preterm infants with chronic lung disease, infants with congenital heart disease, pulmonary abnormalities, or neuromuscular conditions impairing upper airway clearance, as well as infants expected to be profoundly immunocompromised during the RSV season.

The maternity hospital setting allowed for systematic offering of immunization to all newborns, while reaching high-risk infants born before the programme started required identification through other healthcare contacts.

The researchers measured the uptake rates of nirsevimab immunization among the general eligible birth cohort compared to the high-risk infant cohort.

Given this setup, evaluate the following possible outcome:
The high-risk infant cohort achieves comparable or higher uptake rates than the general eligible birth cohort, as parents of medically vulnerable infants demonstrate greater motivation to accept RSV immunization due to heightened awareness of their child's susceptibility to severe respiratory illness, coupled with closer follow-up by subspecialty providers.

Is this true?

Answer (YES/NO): YES